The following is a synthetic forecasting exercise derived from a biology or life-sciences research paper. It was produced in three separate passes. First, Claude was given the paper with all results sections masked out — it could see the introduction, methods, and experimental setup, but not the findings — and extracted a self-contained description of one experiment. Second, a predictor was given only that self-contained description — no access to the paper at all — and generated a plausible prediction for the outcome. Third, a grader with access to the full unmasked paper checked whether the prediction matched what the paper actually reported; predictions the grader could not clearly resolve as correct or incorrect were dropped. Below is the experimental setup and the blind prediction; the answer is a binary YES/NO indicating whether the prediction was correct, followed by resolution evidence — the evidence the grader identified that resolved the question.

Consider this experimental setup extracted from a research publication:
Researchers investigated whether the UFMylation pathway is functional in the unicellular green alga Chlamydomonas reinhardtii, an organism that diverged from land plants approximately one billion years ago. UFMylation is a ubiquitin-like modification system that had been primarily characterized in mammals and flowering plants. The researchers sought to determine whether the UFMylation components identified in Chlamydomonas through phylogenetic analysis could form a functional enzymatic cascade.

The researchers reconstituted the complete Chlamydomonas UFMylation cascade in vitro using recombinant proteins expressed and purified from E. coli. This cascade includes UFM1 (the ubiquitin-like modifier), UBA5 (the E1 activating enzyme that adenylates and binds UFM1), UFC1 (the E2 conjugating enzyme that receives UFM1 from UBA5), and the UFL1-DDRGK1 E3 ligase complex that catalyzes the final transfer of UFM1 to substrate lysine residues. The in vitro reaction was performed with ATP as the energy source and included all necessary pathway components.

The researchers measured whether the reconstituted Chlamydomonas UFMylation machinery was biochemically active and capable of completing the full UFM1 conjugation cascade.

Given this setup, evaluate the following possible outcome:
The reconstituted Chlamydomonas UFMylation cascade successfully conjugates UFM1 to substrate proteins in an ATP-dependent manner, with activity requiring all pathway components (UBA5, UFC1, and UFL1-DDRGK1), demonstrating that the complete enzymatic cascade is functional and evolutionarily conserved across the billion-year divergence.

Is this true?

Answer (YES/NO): NO